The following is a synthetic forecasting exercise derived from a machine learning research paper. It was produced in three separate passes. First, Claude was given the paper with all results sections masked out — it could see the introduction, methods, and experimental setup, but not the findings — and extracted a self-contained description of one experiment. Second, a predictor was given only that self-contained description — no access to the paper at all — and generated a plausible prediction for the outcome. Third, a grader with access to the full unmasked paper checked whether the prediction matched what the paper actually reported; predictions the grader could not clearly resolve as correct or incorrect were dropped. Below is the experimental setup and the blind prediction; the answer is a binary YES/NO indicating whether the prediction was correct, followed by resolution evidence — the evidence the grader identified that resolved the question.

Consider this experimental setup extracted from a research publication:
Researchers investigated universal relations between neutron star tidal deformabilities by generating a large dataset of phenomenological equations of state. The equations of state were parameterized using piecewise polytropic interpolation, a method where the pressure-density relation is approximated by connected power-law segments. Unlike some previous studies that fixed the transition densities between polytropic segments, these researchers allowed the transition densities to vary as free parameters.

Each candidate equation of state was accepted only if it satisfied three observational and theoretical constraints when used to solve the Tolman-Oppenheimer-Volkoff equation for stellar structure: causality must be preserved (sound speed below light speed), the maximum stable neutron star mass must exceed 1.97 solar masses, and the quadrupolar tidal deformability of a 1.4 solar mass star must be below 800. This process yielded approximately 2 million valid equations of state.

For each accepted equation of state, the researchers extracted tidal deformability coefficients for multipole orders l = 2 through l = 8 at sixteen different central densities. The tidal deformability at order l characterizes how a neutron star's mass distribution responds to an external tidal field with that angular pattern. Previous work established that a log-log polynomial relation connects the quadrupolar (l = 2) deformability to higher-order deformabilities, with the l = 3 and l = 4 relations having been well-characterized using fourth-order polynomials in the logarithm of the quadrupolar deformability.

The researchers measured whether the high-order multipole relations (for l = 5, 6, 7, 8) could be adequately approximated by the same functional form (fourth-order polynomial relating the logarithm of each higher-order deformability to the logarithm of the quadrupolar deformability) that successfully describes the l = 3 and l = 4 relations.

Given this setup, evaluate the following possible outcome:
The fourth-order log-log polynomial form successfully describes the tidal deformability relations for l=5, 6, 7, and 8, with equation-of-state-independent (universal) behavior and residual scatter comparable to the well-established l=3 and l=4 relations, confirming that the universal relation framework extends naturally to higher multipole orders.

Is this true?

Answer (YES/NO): NO